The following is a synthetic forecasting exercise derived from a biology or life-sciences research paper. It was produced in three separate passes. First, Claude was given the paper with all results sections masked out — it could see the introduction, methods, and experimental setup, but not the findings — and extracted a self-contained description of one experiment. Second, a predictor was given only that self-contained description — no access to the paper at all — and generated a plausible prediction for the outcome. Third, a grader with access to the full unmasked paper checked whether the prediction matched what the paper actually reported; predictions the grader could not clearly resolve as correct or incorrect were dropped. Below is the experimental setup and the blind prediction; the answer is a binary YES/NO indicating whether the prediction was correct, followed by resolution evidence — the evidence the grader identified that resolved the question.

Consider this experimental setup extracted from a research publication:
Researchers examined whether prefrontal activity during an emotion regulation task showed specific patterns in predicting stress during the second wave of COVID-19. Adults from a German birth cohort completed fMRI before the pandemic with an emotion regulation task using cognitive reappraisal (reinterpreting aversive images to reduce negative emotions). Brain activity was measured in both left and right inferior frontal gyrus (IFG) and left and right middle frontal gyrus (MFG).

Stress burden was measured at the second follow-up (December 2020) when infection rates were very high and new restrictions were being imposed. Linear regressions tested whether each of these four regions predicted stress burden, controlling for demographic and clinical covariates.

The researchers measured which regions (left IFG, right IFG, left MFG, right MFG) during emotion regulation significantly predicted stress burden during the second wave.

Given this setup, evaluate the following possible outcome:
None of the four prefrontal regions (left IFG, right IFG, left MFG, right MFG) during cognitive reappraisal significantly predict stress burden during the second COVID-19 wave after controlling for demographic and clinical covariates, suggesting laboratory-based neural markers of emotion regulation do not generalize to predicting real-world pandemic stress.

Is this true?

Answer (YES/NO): NO